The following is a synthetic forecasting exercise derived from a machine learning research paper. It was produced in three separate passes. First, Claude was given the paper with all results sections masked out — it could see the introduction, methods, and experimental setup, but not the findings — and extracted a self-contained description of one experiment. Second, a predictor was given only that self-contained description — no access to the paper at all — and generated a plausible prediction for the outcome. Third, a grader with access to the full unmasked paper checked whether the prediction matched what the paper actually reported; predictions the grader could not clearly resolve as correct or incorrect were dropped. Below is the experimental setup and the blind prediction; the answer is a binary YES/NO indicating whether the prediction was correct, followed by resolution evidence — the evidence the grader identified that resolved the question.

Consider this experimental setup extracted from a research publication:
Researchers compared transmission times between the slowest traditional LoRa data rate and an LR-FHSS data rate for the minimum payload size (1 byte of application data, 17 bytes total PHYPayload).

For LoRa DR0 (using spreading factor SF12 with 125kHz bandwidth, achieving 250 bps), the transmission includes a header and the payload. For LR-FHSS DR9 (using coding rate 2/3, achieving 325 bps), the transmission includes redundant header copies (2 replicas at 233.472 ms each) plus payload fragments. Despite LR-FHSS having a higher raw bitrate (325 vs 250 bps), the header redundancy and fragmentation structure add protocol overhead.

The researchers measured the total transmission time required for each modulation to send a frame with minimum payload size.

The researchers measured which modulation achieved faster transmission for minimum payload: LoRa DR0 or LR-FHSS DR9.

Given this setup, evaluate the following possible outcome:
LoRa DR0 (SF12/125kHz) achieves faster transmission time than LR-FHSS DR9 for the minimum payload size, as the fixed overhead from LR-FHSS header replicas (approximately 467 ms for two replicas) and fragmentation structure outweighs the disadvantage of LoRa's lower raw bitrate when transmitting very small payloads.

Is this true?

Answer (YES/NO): NO